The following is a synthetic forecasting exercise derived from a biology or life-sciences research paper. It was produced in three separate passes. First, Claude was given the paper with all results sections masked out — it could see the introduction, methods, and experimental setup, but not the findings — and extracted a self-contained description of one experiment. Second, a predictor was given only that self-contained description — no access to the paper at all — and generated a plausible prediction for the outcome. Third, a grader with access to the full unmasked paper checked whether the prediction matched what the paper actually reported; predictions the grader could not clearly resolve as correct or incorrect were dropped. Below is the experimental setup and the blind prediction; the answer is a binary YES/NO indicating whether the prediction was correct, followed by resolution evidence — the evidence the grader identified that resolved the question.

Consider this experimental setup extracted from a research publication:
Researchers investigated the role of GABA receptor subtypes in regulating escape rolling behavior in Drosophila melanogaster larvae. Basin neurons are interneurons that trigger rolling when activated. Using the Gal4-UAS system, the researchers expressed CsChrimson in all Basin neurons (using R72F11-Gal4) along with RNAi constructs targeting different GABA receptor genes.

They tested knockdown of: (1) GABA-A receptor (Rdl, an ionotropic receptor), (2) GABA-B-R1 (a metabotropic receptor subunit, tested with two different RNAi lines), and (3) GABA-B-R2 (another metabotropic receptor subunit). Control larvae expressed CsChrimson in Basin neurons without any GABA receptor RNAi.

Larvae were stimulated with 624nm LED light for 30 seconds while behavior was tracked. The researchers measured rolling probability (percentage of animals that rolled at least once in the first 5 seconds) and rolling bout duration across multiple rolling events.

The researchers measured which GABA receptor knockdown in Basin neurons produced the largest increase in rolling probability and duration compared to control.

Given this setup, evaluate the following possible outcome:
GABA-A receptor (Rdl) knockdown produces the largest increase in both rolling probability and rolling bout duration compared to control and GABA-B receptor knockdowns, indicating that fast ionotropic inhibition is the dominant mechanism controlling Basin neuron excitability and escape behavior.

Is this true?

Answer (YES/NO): YES